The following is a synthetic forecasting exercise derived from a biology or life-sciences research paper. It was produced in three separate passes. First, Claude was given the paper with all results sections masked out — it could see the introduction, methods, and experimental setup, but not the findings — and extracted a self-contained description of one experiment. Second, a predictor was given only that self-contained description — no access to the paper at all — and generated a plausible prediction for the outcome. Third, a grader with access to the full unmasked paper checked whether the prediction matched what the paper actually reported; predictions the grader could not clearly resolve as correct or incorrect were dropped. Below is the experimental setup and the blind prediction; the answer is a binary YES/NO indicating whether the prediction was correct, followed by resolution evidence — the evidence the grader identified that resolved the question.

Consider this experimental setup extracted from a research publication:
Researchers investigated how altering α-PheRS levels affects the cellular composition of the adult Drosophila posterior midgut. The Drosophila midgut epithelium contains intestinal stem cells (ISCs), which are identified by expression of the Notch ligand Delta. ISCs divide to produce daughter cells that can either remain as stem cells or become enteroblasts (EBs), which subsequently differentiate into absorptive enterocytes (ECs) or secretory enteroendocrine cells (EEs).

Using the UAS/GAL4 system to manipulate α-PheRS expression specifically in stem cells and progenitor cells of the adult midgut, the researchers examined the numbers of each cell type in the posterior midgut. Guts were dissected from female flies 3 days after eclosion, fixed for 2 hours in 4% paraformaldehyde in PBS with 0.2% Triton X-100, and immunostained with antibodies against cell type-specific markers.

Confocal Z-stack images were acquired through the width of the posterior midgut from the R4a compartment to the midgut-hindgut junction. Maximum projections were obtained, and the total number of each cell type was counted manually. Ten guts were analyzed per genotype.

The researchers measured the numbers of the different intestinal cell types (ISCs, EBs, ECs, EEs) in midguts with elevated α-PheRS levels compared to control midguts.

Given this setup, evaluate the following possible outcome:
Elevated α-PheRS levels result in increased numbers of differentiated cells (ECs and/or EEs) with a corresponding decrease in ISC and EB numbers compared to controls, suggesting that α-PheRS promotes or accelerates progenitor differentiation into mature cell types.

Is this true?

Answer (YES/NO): NO